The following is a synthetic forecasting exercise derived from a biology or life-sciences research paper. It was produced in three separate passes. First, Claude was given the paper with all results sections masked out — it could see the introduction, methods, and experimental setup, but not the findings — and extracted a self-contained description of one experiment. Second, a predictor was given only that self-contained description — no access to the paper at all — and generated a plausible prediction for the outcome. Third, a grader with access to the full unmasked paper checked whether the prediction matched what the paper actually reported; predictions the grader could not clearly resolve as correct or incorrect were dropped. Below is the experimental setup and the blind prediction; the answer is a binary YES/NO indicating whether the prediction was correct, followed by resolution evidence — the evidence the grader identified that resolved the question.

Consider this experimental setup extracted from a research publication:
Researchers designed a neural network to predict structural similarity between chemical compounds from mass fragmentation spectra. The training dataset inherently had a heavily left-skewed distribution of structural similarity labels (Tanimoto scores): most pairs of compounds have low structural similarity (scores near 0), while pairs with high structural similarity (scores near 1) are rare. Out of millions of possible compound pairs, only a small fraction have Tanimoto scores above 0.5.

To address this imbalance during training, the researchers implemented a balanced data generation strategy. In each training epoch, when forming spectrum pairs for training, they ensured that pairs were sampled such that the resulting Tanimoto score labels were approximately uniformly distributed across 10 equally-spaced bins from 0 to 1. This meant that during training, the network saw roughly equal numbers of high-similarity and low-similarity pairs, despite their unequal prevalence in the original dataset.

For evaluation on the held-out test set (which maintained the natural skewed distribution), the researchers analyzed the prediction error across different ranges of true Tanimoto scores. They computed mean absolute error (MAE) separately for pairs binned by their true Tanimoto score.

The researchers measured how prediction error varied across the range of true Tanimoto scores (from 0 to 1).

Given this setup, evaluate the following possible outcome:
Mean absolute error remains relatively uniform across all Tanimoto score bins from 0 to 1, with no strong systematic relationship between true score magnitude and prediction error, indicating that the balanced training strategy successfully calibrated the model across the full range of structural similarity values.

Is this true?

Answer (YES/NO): NO